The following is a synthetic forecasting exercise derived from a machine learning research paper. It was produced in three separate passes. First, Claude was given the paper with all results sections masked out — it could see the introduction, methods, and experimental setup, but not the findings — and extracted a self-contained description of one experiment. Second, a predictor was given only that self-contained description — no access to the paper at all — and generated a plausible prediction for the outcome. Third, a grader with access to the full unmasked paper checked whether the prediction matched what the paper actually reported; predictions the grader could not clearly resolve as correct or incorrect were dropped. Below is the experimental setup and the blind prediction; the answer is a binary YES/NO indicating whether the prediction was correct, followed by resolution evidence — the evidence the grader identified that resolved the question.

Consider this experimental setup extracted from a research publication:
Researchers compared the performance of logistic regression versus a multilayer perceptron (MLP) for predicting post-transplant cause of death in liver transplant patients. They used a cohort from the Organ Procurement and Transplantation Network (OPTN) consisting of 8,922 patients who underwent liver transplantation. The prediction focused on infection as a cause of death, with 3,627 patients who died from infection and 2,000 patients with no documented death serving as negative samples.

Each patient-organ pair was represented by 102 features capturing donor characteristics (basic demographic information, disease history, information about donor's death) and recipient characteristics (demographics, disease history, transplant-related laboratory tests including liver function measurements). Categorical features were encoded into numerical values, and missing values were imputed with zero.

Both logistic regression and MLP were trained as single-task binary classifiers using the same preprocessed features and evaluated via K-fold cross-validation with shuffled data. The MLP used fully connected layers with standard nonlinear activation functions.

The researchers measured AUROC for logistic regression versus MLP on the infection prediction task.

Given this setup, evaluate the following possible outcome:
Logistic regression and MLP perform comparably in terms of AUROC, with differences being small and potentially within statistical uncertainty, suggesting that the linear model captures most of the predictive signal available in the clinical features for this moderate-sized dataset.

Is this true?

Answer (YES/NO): NO